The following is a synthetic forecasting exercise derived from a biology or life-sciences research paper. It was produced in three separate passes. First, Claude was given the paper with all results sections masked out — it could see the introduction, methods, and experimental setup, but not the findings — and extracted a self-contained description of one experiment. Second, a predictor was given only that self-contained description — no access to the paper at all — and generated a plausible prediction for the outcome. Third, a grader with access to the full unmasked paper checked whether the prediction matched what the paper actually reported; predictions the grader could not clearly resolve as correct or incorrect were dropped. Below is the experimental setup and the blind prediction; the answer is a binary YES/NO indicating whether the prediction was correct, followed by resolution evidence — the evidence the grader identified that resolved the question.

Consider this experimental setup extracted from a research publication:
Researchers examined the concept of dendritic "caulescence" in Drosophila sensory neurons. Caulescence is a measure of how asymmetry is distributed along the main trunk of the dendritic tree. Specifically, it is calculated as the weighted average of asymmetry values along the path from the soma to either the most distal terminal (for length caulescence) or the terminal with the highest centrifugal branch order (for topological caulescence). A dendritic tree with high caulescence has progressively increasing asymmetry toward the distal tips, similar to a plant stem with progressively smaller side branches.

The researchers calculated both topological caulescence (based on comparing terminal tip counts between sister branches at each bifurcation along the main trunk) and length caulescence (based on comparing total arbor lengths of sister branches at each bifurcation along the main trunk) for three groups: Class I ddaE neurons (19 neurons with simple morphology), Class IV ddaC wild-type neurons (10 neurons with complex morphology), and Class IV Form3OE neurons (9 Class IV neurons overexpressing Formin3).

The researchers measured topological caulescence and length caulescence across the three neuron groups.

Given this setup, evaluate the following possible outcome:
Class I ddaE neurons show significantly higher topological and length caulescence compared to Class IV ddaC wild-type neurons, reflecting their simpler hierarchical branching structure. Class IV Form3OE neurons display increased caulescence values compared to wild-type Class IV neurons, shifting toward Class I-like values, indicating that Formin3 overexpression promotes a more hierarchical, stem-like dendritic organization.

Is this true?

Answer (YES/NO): NO